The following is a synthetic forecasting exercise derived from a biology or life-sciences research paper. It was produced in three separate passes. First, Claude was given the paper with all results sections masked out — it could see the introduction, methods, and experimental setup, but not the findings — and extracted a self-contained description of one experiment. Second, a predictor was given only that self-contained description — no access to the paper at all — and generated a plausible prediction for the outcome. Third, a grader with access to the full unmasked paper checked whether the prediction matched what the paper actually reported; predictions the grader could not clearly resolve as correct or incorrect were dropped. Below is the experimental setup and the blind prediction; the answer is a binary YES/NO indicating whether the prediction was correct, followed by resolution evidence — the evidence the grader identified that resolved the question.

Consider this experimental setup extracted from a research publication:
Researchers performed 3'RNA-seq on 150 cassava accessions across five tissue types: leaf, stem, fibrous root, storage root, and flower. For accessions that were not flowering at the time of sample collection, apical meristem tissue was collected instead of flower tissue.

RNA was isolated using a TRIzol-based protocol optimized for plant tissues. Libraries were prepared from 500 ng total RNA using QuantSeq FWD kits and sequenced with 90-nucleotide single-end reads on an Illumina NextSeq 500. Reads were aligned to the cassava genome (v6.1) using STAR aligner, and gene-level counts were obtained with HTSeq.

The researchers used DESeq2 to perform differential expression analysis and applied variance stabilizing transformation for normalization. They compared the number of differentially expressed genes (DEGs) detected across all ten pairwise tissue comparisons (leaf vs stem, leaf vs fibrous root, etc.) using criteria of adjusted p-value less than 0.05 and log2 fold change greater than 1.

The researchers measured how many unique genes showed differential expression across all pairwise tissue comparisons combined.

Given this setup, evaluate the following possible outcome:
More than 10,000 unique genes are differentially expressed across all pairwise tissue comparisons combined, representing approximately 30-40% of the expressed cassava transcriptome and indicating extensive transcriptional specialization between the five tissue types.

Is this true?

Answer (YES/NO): NO